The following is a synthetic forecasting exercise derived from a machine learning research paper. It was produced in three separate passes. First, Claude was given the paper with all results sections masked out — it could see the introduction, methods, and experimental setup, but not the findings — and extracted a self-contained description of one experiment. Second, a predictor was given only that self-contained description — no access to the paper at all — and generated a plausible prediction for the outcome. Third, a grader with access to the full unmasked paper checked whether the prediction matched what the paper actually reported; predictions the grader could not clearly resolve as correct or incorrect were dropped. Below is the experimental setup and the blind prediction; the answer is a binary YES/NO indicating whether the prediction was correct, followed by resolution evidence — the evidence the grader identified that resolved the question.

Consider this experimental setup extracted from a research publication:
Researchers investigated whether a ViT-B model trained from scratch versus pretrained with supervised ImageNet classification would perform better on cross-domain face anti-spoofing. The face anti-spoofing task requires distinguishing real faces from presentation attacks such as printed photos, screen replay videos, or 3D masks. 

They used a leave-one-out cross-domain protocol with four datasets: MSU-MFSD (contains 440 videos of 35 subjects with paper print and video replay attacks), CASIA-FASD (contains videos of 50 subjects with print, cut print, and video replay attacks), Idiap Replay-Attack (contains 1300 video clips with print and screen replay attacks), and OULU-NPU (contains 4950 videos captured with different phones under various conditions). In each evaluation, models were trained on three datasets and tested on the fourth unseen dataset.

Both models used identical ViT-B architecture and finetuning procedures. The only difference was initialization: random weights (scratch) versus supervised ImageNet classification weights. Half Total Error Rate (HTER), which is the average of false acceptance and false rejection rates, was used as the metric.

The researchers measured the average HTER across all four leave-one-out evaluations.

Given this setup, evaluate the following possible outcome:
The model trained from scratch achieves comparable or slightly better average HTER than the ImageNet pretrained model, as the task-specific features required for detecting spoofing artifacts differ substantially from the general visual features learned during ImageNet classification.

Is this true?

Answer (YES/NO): NO